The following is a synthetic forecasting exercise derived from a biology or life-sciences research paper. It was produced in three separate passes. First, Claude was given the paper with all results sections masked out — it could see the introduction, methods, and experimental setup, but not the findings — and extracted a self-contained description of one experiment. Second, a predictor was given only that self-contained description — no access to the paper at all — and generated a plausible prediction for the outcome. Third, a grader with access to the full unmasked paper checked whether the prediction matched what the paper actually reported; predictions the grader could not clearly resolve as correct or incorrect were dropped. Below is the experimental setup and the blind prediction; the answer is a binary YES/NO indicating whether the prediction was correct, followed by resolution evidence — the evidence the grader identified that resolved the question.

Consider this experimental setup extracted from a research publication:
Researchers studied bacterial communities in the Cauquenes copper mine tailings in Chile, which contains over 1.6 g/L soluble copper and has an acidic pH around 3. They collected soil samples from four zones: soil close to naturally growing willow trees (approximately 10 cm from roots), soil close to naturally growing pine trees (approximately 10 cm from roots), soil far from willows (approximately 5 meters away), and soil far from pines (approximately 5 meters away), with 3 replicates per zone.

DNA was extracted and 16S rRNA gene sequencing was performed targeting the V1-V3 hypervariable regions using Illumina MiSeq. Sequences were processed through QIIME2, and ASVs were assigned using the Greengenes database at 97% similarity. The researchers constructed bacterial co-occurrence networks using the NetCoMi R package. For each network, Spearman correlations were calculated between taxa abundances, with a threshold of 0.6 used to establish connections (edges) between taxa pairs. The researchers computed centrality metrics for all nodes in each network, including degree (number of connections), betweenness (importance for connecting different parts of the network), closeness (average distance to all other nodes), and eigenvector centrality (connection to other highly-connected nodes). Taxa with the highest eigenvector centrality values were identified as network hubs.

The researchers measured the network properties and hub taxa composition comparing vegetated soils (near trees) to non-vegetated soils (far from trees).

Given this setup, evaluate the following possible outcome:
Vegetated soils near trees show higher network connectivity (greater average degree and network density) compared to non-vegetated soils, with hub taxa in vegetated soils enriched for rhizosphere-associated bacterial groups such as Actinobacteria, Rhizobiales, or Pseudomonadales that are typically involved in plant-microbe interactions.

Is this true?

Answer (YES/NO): NO